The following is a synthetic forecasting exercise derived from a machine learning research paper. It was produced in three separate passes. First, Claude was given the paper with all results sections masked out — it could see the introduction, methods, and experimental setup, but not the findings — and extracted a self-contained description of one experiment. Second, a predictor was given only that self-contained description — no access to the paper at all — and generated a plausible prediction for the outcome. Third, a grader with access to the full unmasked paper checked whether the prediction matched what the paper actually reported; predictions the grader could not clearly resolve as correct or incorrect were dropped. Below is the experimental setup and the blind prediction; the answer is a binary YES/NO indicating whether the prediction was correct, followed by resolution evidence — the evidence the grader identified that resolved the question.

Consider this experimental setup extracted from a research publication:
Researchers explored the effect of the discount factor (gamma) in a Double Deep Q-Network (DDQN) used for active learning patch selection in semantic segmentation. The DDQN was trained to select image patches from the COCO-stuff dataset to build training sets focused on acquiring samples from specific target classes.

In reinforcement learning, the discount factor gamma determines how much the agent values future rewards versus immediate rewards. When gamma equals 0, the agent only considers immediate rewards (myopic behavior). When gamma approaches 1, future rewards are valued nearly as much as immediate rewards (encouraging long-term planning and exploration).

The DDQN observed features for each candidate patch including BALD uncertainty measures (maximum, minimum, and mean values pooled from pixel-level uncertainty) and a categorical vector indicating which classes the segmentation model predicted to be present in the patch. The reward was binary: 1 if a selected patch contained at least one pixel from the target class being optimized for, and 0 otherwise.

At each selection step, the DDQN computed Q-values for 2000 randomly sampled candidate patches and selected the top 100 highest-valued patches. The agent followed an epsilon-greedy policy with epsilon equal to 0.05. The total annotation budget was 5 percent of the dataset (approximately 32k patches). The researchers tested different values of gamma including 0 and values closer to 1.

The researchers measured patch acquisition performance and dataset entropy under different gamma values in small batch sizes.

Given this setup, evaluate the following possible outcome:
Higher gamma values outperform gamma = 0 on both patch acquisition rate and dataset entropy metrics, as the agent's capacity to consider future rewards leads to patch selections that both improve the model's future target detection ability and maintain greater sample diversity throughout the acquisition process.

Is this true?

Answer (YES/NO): NO